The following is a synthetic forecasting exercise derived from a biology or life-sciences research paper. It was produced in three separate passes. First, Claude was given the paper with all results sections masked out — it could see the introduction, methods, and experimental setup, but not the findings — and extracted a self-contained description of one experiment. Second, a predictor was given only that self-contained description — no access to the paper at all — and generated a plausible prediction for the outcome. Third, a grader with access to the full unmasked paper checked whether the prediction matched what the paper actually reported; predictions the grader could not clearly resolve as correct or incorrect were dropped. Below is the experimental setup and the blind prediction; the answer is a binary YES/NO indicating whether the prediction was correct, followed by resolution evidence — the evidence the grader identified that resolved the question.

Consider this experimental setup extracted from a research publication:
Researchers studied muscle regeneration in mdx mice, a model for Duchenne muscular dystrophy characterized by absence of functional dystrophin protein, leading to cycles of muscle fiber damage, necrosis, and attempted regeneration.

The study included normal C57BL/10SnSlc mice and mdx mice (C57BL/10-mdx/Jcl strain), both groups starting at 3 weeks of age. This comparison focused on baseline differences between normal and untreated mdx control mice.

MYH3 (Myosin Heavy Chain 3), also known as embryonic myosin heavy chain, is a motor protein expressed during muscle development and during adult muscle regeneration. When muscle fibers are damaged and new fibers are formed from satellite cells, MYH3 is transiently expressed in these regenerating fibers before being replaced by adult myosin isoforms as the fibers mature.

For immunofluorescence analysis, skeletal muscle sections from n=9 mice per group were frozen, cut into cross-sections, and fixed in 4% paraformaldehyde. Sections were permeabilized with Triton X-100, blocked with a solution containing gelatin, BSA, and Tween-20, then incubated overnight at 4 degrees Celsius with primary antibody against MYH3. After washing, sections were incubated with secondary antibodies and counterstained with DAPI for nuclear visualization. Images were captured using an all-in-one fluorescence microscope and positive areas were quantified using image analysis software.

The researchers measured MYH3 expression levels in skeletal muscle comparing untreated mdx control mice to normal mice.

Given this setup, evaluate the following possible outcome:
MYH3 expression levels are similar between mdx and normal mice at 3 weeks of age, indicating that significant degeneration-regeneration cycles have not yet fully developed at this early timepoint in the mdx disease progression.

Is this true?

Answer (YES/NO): NO